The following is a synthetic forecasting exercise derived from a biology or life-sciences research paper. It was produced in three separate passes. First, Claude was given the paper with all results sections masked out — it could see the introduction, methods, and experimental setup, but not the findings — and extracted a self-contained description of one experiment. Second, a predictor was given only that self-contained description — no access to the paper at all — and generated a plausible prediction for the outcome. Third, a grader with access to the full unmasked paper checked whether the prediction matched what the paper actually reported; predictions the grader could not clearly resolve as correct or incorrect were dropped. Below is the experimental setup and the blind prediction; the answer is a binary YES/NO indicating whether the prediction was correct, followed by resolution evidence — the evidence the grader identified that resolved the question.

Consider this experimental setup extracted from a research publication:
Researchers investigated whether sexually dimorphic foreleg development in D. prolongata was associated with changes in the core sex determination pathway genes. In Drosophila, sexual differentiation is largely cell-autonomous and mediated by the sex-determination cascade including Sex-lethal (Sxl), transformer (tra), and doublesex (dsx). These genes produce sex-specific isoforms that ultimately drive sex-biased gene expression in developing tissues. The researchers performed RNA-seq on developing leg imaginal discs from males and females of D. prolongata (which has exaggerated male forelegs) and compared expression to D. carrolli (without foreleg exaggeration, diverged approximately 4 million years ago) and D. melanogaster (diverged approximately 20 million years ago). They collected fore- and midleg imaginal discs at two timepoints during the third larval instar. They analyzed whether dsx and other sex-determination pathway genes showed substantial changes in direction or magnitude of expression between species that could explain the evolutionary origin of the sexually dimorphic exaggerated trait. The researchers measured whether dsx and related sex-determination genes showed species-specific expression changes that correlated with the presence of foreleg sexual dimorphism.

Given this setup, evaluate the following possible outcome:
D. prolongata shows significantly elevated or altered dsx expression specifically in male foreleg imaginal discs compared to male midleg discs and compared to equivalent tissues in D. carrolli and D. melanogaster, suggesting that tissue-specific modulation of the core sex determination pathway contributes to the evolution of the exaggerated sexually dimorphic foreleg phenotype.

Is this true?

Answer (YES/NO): NO